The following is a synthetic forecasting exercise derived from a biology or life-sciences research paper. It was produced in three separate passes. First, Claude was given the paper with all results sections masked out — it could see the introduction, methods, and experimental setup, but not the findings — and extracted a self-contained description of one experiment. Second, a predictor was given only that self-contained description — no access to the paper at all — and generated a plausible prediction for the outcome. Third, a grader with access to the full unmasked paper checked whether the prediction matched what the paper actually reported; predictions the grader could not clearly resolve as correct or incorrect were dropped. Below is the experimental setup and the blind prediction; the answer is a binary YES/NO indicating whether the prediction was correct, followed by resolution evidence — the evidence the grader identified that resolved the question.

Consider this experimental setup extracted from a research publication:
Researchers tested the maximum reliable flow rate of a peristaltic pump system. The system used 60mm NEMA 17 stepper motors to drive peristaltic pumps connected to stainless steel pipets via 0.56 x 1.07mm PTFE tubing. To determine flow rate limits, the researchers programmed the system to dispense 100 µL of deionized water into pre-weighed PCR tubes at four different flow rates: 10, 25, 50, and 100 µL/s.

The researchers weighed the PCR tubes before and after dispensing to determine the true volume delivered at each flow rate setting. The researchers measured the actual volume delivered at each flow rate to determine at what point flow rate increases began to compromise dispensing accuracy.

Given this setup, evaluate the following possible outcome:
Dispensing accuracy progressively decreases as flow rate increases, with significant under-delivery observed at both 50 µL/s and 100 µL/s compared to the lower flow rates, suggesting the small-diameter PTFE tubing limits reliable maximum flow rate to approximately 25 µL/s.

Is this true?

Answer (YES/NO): NO